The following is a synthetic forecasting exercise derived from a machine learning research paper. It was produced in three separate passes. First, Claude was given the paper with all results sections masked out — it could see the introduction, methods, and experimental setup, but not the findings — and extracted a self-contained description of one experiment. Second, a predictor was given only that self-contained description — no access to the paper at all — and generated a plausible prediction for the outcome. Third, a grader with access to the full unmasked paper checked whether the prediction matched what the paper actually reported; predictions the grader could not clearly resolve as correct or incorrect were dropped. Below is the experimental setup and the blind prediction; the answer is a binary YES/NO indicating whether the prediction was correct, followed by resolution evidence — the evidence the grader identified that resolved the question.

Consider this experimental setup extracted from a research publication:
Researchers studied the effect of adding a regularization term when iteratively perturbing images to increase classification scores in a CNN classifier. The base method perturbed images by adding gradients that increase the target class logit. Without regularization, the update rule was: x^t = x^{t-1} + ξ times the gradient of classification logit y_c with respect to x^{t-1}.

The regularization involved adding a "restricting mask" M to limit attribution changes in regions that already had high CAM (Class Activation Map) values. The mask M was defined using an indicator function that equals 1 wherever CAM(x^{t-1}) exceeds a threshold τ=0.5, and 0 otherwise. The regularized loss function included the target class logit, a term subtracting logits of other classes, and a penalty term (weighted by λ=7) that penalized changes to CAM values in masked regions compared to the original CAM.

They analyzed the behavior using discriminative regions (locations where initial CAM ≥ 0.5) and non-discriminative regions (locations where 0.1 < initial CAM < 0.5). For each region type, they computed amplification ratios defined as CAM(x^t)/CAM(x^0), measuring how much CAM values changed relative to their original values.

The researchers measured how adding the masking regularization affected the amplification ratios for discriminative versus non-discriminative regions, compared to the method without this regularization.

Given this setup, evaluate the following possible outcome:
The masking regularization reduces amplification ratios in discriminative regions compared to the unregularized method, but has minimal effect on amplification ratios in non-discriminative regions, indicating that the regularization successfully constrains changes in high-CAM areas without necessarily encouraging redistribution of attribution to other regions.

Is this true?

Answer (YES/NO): NO